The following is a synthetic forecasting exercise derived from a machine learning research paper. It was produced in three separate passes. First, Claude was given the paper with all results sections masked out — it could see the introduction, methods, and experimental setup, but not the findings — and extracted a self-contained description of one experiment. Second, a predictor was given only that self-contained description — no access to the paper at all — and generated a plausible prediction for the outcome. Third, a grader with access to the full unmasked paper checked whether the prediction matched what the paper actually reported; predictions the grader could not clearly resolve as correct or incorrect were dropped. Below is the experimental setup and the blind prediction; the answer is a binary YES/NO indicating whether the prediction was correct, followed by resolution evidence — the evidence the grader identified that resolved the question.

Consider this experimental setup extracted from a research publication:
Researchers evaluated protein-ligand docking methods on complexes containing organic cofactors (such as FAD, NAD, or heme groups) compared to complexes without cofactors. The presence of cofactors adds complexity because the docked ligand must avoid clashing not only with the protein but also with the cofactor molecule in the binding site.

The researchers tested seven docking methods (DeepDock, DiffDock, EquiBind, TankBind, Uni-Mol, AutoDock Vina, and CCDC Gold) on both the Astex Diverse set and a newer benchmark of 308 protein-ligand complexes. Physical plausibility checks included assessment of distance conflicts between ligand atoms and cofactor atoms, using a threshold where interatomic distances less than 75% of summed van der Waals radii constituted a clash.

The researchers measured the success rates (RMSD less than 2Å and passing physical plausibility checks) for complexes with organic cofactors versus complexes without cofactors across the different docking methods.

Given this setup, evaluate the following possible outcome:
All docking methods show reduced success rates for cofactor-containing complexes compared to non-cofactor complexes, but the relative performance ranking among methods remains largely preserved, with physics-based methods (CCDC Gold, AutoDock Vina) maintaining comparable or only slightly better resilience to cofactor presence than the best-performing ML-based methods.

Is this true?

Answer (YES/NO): NO